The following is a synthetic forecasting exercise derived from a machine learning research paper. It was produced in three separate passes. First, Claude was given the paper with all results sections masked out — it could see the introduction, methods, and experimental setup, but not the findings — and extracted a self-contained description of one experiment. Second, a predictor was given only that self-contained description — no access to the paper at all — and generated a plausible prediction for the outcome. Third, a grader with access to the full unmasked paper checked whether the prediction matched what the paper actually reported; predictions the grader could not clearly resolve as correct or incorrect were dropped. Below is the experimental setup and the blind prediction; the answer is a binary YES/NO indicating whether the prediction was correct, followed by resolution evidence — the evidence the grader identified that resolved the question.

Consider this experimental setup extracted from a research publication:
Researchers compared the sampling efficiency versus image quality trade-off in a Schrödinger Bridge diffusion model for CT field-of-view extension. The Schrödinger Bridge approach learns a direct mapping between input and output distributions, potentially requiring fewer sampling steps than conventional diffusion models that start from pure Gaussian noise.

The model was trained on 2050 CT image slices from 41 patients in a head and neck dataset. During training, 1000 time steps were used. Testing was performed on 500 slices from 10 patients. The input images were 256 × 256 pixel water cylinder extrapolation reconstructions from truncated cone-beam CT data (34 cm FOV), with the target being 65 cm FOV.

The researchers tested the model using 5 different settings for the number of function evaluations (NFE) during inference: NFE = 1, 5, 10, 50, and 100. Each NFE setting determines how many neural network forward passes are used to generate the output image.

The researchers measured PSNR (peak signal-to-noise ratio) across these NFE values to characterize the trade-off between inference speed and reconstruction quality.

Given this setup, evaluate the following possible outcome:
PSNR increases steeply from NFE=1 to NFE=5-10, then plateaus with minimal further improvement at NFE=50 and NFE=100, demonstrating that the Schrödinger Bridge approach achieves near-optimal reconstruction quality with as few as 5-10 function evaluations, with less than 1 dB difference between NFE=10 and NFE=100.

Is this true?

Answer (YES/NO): NO